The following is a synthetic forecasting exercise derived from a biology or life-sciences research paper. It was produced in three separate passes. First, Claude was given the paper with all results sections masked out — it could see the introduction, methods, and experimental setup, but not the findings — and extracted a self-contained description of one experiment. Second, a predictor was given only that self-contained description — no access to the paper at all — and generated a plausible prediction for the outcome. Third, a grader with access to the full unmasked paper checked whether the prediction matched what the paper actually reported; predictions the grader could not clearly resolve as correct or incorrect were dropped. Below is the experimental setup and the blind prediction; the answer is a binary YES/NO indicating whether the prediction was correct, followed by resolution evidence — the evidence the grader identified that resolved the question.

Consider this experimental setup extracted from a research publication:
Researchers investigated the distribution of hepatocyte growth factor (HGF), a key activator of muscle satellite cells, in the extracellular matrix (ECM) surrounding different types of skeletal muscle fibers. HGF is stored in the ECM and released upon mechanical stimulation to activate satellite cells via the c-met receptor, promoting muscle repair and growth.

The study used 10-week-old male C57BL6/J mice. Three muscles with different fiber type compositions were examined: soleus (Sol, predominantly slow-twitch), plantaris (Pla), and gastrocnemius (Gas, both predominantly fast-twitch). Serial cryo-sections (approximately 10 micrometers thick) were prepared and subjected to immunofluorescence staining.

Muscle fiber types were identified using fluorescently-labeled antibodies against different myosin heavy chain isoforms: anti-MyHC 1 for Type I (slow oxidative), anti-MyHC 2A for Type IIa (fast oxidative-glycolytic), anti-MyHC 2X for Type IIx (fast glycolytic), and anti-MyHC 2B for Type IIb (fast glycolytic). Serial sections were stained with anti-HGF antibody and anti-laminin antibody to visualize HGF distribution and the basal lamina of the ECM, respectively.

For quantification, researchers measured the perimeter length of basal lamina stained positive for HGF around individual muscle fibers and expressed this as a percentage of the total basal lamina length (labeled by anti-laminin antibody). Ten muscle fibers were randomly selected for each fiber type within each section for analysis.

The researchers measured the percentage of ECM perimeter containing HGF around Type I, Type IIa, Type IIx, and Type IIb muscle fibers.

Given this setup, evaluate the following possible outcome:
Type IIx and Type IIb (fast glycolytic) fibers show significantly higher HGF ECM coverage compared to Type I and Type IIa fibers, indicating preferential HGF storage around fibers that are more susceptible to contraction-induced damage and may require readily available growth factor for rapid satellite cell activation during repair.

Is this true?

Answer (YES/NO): NO